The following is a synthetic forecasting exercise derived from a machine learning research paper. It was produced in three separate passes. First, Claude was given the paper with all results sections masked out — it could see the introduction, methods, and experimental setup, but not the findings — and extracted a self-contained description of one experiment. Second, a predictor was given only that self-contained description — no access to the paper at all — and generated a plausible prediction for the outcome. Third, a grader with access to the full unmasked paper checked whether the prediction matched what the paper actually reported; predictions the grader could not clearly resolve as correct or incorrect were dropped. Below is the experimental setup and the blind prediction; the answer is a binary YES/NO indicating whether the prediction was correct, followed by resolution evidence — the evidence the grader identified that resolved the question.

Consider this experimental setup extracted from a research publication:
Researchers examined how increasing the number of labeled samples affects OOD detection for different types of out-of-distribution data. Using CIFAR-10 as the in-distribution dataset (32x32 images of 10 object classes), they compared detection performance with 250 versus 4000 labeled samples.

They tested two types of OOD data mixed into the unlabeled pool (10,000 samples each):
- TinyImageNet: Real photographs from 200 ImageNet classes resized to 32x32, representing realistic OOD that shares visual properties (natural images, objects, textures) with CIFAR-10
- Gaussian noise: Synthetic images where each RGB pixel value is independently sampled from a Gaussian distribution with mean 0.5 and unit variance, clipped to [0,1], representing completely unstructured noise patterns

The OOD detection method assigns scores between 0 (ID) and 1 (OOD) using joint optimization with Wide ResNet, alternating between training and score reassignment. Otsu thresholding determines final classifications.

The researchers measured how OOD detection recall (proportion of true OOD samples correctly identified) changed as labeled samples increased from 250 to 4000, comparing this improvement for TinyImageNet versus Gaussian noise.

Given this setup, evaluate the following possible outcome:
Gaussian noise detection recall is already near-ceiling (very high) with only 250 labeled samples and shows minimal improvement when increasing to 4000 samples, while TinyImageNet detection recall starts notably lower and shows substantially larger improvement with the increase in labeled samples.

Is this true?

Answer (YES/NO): NO